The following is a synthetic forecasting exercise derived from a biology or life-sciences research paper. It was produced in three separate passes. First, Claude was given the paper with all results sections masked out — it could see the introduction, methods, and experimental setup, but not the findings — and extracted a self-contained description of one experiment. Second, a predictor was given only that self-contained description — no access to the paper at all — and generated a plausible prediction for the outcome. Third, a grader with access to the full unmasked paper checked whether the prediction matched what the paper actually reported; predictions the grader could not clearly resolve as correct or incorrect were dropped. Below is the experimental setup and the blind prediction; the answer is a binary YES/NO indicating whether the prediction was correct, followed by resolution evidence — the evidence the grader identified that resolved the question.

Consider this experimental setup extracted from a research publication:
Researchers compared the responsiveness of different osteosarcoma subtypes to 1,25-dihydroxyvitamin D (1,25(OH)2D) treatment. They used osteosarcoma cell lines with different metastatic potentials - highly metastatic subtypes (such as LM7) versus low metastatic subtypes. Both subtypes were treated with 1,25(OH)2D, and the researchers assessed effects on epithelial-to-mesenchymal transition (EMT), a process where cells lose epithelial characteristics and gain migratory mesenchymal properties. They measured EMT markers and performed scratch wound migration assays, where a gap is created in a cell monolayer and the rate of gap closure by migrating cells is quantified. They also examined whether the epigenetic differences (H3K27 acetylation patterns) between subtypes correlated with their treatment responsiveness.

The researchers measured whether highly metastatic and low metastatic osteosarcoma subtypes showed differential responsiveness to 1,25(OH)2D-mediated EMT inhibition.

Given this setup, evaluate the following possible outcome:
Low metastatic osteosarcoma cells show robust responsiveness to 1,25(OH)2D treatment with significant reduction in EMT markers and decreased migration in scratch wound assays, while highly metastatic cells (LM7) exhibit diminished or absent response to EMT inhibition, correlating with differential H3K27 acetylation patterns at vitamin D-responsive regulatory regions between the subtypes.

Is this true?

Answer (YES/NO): YES